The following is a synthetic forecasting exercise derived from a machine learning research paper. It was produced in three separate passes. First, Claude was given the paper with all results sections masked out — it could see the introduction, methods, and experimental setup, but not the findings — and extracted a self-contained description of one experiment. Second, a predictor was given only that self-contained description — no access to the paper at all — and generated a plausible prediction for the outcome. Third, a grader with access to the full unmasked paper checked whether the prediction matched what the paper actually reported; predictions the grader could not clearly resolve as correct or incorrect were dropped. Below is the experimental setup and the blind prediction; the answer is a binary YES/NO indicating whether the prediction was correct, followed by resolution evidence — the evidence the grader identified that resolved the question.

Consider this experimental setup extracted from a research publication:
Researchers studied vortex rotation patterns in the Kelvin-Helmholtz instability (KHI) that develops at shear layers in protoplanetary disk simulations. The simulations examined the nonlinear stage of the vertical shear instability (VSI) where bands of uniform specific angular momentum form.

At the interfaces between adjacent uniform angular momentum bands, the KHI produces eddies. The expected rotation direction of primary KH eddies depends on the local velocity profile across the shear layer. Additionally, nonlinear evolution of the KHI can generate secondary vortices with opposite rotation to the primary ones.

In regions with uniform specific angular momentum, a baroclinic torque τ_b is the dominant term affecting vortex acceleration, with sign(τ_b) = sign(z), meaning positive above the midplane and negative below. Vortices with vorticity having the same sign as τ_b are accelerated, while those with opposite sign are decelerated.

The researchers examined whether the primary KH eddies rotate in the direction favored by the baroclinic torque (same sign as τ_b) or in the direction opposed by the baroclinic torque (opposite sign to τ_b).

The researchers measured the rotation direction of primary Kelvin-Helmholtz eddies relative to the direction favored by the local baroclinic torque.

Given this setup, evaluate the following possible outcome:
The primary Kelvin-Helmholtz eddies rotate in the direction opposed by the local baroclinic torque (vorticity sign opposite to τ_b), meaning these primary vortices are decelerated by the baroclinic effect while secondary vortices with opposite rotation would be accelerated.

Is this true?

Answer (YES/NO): YES